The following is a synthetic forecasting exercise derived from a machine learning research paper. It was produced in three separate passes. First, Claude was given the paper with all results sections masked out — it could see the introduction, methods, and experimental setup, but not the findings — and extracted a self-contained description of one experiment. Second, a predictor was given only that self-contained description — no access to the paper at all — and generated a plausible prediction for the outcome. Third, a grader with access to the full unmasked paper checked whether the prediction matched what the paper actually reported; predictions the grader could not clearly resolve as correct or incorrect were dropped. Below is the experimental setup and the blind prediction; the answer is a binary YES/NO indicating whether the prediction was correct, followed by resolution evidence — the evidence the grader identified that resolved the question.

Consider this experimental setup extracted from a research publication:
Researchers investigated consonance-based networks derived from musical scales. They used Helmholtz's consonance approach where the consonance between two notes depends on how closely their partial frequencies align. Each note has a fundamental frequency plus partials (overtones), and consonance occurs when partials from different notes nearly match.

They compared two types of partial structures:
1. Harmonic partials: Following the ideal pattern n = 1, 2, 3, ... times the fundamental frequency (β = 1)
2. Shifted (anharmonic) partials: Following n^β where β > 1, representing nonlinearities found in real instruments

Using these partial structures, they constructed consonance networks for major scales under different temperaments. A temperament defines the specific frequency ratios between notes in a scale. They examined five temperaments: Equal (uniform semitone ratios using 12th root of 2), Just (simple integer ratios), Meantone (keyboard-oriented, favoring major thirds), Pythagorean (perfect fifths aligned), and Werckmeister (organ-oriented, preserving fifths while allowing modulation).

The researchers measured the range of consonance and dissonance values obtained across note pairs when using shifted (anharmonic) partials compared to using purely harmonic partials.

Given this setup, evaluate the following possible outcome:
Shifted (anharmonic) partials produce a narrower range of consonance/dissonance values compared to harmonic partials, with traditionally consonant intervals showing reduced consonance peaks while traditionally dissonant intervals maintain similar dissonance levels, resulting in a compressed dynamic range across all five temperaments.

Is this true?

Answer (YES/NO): NO